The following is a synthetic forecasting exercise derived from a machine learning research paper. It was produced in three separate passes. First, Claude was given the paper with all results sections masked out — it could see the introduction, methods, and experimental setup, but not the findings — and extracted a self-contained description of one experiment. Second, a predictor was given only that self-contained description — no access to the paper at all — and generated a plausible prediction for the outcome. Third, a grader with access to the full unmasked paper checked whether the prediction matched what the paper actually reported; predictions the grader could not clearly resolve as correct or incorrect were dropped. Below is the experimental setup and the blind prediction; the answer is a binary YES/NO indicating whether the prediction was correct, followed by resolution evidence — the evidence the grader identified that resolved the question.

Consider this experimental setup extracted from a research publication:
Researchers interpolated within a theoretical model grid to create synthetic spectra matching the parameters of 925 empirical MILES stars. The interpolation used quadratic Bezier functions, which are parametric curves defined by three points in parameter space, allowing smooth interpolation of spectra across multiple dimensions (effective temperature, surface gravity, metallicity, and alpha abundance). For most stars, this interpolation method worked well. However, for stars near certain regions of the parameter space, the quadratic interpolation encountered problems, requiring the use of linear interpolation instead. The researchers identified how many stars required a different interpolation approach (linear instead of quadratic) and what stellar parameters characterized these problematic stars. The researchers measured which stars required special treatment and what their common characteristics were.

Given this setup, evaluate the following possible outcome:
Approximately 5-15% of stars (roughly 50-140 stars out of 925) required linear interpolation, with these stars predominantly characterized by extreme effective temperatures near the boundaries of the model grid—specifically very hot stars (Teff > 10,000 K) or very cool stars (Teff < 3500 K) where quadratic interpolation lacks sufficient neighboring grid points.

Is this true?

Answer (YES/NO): NO